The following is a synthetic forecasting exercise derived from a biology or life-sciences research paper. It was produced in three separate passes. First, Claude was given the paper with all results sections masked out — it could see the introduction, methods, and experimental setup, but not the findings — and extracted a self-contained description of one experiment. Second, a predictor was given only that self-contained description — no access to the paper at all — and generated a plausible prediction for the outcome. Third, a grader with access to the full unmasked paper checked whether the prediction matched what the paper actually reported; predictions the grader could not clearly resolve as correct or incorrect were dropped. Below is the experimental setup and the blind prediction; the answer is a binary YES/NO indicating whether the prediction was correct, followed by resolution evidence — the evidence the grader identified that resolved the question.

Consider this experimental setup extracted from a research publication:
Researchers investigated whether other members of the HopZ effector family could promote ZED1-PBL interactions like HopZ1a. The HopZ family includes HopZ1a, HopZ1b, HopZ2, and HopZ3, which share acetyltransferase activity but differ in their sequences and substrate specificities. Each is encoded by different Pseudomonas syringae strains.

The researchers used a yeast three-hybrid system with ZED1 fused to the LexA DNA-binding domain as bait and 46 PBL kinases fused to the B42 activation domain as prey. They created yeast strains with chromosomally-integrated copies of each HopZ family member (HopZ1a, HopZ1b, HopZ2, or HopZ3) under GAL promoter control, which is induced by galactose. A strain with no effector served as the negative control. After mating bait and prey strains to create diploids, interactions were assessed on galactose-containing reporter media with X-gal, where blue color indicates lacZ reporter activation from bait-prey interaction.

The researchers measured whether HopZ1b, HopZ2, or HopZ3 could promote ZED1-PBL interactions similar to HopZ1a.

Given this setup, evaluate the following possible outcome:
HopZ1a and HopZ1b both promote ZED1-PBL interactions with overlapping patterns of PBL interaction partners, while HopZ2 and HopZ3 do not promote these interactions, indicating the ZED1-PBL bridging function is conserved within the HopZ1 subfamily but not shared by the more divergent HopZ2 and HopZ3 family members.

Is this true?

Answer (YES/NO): YES